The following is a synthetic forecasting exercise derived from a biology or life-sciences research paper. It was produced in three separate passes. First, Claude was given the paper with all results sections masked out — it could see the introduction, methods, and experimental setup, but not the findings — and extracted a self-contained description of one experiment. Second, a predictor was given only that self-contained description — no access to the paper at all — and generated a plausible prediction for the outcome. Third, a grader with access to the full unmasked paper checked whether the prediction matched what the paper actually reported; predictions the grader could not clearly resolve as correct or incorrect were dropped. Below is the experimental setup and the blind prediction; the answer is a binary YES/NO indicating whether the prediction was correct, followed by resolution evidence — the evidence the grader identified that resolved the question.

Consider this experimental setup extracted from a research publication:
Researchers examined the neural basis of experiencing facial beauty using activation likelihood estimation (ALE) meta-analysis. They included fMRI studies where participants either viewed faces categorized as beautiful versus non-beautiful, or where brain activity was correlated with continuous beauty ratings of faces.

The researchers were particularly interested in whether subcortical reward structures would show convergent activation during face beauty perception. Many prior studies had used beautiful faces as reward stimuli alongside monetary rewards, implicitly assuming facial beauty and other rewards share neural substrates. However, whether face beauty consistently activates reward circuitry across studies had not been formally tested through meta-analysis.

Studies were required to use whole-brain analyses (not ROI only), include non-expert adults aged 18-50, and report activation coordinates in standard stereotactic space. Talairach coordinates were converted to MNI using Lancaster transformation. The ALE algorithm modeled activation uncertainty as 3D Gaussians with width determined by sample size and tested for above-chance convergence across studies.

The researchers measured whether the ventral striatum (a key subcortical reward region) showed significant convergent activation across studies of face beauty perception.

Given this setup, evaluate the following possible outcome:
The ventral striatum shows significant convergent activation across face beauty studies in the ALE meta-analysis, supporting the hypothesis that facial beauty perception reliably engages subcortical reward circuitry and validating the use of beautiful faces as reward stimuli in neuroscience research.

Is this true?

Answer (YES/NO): YES